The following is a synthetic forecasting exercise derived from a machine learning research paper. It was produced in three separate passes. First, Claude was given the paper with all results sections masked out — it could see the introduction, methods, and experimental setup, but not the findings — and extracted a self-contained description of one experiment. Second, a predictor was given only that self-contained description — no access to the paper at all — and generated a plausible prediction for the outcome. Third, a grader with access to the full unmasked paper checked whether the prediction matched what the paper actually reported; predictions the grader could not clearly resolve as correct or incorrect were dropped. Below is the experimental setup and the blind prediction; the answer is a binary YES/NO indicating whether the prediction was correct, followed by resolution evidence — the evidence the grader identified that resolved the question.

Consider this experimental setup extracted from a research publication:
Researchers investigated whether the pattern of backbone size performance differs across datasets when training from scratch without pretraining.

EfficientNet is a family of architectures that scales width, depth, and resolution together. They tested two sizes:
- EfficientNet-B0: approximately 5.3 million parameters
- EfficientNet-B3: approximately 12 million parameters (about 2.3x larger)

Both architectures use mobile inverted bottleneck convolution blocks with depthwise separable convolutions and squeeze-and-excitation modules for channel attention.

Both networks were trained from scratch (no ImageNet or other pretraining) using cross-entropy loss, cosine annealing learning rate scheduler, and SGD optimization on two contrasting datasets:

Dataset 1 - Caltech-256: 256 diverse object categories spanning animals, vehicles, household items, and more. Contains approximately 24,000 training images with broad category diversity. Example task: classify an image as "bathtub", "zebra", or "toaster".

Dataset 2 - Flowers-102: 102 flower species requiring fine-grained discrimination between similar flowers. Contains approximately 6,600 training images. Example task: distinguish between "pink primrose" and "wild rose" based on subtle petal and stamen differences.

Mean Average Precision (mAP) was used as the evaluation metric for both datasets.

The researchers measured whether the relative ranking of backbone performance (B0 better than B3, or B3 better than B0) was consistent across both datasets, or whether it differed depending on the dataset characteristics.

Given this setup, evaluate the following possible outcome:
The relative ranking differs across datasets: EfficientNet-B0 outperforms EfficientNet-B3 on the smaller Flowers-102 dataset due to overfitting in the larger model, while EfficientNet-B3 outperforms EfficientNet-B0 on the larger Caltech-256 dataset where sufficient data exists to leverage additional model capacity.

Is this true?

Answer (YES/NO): NO